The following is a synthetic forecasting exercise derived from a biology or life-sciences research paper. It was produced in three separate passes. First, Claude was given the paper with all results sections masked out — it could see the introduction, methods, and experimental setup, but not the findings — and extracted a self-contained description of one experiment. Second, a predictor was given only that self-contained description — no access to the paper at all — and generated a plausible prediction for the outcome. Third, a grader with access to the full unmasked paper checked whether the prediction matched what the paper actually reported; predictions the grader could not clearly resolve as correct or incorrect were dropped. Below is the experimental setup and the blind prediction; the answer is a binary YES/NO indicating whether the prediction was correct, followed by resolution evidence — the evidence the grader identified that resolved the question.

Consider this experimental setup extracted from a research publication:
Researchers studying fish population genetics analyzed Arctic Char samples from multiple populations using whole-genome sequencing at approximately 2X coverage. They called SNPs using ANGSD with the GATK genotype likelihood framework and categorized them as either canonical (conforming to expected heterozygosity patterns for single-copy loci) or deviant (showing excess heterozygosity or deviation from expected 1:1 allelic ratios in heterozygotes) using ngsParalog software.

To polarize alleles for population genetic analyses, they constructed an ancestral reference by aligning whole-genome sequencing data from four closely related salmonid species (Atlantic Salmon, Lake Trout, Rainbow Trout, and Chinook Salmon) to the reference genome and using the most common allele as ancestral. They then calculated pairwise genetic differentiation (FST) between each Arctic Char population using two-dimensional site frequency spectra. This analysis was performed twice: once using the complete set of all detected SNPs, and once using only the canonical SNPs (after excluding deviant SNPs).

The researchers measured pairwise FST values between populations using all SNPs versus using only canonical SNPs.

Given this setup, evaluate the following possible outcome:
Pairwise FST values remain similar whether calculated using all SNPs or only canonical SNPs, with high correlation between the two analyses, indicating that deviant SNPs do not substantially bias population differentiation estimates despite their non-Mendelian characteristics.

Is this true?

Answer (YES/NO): NO